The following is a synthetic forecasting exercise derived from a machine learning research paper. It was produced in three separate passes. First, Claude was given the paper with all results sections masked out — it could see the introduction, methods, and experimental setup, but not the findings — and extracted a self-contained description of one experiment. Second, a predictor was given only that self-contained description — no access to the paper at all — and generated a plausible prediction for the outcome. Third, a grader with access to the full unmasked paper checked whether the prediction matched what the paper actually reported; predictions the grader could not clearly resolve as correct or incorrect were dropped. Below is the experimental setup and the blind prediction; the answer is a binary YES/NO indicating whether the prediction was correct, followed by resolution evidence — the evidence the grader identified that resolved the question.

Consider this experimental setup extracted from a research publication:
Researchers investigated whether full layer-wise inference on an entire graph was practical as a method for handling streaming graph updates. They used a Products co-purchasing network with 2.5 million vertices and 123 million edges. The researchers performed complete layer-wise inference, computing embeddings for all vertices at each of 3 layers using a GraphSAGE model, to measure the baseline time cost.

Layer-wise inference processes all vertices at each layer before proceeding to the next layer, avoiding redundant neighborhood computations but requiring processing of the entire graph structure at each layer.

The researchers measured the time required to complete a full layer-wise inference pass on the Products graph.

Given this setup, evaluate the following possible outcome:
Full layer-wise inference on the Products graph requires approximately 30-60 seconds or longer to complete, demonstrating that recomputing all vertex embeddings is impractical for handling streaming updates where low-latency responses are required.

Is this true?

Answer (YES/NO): NO